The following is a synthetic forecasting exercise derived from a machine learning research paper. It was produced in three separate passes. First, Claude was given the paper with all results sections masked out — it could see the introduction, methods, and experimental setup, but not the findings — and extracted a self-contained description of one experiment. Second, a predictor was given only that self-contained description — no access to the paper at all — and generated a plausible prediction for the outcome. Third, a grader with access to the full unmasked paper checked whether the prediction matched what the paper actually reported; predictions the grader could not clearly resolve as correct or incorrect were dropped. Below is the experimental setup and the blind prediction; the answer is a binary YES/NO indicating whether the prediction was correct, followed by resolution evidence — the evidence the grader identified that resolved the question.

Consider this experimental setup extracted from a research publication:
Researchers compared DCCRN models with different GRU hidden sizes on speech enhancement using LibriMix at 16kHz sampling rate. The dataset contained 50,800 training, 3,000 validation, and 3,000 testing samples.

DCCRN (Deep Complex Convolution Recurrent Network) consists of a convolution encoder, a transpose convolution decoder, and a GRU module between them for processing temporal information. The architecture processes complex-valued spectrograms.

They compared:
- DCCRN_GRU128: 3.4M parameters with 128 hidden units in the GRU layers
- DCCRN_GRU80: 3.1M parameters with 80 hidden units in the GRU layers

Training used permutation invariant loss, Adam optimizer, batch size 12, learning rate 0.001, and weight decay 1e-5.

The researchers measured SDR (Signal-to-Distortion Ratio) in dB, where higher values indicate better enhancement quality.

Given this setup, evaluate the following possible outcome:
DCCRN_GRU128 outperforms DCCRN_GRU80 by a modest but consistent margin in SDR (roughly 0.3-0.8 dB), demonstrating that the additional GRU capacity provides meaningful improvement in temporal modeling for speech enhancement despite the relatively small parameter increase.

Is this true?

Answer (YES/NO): NO